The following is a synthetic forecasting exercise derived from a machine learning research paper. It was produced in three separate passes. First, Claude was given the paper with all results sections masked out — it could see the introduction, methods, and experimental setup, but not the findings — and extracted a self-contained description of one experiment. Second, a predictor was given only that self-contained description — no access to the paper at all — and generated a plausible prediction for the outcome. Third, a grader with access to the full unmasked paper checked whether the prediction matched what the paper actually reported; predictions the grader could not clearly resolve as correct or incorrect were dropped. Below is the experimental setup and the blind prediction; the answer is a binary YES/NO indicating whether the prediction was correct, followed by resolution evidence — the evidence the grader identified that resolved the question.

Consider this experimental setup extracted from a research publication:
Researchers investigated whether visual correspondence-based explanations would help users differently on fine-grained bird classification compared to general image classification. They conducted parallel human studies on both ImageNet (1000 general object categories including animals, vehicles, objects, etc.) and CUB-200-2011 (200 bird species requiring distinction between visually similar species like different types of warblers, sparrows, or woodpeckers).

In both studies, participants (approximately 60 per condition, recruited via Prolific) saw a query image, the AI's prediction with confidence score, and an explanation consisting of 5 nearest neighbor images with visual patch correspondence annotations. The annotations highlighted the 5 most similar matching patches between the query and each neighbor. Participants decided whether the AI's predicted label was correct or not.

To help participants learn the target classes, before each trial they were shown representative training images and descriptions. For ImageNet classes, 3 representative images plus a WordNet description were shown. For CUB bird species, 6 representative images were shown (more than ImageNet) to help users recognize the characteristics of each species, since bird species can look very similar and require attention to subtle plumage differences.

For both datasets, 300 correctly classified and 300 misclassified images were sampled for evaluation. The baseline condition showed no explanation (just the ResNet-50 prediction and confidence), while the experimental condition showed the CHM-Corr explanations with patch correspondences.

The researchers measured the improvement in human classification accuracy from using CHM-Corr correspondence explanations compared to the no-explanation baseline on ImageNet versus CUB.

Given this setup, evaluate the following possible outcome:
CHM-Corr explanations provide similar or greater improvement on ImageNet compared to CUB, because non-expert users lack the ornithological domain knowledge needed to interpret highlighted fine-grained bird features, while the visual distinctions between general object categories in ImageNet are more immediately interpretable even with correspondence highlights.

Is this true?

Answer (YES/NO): NO